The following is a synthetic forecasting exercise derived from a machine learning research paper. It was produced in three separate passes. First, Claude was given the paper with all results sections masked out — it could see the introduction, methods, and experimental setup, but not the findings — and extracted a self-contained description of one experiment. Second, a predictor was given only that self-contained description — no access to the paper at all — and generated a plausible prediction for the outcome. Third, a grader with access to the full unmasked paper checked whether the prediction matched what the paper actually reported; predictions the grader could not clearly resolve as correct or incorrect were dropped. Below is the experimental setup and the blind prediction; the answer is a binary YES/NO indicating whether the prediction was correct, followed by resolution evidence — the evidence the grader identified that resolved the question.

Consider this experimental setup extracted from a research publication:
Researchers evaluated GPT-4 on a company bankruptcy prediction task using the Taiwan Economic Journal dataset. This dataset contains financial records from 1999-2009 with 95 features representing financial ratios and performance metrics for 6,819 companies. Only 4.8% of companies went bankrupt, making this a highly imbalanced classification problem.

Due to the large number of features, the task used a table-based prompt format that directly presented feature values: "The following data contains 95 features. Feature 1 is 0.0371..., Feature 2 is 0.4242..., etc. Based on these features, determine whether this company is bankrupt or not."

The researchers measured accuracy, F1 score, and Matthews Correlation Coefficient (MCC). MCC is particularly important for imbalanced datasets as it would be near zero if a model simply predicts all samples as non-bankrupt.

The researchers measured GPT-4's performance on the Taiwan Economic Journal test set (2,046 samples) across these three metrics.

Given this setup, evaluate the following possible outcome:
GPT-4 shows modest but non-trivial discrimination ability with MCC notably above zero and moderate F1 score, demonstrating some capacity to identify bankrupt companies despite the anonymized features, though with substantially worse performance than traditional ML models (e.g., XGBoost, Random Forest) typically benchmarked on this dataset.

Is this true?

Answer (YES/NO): YES